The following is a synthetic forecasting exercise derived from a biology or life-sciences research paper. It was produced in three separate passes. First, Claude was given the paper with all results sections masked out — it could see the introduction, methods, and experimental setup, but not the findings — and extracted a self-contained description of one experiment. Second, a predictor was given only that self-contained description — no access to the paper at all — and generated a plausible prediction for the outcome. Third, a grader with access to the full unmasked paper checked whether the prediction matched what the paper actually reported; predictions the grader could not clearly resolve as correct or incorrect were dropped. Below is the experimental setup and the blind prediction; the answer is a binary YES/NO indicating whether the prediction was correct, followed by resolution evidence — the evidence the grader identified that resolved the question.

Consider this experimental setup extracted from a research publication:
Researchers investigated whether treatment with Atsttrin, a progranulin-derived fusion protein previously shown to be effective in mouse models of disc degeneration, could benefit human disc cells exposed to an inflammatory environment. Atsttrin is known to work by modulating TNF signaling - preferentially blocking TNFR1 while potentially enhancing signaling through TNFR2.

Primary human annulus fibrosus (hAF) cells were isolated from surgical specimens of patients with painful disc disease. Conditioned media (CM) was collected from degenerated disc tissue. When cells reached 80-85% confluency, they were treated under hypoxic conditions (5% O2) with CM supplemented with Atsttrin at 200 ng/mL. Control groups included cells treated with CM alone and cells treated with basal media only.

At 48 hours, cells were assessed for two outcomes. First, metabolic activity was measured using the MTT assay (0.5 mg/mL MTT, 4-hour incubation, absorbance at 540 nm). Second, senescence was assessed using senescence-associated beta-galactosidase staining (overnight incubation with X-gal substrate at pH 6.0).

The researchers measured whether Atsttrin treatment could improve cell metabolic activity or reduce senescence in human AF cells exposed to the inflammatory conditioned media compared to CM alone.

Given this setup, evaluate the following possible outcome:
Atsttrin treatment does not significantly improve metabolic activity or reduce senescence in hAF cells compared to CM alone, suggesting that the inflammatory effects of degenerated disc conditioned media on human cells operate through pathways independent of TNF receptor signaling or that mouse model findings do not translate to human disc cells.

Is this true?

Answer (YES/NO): YES